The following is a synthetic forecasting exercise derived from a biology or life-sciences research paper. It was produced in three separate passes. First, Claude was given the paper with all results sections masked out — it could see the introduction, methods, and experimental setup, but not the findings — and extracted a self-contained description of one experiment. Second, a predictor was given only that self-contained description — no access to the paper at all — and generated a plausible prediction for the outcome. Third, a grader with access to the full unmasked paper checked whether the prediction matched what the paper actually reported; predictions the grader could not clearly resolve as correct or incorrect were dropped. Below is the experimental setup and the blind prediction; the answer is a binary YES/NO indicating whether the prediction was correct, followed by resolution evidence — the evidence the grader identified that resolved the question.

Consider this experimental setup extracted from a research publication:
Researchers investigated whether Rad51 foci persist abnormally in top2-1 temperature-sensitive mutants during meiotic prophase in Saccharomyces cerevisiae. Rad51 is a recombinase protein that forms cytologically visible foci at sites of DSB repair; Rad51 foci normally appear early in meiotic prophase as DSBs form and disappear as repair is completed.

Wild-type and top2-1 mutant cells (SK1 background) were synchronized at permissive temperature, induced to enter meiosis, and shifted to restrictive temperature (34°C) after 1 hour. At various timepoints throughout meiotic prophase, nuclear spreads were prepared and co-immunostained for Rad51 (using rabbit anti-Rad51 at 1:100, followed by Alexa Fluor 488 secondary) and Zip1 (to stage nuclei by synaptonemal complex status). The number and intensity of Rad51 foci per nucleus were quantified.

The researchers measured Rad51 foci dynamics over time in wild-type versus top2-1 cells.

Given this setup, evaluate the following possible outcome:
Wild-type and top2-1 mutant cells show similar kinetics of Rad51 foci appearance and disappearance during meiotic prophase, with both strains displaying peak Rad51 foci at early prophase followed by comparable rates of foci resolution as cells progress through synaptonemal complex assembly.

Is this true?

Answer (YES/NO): NO